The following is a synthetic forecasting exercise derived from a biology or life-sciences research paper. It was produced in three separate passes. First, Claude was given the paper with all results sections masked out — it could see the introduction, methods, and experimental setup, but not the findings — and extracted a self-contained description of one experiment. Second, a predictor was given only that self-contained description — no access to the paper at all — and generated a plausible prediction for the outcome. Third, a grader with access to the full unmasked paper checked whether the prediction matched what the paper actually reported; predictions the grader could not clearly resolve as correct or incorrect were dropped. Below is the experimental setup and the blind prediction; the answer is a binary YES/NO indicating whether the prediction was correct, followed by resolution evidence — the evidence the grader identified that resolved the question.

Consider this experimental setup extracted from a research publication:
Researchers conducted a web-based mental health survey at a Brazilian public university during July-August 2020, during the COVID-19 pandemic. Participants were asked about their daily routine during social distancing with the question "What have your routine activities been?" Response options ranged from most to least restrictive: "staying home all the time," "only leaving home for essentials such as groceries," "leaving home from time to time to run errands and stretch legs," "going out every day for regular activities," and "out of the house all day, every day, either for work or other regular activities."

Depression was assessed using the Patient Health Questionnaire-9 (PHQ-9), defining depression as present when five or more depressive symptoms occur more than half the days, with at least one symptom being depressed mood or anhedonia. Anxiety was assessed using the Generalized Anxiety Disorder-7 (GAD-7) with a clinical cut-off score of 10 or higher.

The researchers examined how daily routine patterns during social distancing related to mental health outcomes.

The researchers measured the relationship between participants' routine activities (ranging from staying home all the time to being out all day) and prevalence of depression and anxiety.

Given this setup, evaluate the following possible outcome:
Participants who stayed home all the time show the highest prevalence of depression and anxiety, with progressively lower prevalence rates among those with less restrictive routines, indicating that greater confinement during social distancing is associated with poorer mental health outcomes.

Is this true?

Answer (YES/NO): NO